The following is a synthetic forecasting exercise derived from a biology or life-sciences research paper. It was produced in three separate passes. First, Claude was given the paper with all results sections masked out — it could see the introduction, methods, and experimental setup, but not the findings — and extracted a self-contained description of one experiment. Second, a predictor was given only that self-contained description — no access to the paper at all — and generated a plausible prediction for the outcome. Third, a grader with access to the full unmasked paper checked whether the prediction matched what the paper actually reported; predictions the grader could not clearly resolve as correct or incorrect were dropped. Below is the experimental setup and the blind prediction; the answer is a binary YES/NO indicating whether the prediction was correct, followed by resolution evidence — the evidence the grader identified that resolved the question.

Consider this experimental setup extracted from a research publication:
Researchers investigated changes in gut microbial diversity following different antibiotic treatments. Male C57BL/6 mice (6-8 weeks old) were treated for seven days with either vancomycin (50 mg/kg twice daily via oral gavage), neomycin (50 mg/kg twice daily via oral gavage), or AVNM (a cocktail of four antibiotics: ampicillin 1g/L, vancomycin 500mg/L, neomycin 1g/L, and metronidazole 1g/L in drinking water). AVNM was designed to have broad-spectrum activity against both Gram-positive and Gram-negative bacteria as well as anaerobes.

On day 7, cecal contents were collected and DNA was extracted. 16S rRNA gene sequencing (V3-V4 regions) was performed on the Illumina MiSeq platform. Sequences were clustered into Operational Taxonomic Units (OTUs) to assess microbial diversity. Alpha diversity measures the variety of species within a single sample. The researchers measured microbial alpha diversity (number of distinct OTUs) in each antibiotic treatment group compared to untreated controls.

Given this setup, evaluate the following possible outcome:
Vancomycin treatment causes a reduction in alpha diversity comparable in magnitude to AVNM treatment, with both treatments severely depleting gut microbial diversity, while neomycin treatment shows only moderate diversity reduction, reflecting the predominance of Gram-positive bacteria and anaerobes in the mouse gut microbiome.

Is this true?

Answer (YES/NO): NO